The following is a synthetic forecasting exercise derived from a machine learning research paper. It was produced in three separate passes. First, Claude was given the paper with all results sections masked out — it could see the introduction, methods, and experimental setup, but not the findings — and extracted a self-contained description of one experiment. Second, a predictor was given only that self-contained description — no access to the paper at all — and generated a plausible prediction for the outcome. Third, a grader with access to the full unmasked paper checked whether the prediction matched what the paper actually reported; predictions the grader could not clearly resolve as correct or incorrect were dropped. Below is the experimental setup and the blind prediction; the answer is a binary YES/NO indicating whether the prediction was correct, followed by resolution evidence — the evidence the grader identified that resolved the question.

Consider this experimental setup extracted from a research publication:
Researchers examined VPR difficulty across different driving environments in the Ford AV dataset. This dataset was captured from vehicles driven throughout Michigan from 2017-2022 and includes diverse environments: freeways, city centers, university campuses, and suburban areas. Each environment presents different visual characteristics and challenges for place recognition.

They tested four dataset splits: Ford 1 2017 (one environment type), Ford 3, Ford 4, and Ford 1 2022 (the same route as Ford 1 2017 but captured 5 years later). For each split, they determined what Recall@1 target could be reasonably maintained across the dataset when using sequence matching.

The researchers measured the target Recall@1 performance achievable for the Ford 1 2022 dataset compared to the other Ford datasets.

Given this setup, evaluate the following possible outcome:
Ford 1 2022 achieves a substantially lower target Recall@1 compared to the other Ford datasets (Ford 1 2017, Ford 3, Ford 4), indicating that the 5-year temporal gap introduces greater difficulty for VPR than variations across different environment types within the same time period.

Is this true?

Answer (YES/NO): YES